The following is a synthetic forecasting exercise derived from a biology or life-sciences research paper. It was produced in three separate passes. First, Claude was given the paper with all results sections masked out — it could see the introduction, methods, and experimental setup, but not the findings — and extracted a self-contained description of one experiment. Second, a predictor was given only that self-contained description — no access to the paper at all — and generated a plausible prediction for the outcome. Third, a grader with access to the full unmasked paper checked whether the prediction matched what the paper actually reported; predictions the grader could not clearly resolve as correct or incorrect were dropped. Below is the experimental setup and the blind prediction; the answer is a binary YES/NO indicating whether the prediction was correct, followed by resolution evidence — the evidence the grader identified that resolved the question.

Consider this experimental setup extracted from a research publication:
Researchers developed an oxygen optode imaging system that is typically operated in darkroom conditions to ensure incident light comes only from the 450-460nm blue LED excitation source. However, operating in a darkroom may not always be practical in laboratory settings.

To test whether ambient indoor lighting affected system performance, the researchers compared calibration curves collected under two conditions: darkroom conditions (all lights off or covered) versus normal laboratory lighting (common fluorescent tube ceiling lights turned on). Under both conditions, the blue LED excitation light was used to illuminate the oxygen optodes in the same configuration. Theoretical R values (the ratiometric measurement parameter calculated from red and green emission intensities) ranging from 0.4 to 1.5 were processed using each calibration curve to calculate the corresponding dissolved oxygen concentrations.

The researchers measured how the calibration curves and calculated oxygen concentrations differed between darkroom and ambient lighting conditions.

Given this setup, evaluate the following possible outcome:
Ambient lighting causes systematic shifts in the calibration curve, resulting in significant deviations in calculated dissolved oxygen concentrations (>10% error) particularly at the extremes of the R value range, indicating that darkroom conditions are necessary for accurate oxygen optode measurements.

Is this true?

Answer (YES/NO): NO